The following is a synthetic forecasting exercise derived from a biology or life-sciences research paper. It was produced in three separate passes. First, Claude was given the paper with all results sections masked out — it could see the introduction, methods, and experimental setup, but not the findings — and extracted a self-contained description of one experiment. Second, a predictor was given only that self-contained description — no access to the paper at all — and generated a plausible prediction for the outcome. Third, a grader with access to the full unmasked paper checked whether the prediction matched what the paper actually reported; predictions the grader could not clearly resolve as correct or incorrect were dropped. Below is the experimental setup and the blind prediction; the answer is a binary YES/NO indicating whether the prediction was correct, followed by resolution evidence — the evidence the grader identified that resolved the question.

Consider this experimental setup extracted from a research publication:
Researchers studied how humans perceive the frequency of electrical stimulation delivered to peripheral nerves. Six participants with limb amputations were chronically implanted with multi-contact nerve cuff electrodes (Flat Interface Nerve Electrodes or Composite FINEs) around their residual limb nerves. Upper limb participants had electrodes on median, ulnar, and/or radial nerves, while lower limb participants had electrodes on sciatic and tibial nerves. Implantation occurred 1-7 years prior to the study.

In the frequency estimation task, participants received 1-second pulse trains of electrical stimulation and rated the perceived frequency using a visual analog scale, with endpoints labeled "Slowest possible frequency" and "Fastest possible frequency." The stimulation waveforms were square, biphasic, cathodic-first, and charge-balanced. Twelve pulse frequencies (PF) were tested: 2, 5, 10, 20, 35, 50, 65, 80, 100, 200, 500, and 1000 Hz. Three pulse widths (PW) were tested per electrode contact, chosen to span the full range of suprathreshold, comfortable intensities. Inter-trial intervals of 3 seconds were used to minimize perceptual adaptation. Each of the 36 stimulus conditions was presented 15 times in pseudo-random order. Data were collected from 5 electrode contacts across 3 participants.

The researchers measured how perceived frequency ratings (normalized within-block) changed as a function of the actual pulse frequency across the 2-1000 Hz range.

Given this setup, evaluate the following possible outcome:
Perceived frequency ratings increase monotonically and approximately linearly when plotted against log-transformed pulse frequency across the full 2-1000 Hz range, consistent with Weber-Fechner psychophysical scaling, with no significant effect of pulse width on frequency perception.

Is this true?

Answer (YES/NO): NO